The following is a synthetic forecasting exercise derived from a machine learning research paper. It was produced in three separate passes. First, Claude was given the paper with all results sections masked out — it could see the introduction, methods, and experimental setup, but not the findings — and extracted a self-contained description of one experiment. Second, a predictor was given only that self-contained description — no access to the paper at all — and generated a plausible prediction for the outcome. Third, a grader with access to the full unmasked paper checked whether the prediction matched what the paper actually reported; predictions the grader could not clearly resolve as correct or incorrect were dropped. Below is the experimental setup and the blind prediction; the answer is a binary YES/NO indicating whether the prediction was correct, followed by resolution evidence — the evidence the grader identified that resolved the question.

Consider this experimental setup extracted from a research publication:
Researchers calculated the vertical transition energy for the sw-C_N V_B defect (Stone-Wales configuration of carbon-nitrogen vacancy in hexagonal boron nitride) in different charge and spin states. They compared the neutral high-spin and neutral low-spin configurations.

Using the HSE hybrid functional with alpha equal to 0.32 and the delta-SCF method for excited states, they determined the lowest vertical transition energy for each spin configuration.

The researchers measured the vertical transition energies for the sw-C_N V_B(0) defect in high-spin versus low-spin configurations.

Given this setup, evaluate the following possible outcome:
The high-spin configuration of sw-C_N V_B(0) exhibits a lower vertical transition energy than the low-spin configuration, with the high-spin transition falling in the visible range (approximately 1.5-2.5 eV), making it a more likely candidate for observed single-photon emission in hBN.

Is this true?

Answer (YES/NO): YES